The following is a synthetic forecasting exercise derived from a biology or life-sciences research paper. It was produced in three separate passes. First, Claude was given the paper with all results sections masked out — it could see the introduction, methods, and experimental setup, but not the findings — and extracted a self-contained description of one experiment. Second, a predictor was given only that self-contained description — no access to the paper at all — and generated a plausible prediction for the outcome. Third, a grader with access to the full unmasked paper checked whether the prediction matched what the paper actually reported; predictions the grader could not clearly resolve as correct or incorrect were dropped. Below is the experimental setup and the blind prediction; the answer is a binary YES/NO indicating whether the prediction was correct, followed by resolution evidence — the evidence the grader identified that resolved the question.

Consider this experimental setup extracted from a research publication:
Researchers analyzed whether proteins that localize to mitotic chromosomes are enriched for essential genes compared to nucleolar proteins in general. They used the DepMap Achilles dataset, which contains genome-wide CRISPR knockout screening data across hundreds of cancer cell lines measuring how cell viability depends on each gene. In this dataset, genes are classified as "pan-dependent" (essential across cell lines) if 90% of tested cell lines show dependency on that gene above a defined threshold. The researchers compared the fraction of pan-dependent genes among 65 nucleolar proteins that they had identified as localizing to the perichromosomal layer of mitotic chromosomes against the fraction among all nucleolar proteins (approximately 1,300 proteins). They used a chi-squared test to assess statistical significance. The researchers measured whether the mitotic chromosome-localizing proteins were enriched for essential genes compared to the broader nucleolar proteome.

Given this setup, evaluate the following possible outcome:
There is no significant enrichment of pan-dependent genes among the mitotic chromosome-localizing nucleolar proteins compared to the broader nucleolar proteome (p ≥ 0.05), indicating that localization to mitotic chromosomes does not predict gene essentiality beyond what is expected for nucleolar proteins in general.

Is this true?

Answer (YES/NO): NO